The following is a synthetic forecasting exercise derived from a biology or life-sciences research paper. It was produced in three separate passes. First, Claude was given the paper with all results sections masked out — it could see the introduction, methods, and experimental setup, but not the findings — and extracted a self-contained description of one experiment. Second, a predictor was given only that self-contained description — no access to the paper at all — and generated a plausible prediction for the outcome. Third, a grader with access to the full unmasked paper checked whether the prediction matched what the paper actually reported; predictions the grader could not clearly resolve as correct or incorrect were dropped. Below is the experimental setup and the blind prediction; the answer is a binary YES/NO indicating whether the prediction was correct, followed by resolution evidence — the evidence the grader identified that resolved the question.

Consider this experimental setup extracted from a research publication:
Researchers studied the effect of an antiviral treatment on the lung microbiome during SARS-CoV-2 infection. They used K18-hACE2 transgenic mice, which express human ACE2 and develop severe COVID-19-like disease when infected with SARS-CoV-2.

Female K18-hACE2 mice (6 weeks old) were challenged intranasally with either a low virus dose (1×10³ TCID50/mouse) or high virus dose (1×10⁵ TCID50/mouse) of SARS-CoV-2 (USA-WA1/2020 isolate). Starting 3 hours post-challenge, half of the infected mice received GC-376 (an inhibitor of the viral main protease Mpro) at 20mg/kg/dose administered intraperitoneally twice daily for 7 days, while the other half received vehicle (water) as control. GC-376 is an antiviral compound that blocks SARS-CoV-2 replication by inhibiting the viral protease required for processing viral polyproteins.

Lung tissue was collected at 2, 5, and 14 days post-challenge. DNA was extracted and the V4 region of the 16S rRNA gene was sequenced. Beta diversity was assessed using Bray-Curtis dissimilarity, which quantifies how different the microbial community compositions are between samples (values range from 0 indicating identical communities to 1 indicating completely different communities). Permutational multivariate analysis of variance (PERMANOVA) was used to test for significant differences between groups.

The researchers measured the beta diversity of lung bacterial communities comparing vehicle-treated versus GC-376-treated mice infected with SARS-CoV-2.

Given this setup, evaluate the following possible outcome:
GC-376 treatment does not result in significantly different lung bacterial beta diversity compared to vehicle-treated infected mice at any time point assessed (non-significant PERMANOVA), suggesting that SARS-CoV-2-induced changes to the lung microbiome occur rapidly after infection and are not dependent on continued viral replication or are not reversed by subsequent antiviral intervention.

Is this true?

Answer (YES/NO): YES